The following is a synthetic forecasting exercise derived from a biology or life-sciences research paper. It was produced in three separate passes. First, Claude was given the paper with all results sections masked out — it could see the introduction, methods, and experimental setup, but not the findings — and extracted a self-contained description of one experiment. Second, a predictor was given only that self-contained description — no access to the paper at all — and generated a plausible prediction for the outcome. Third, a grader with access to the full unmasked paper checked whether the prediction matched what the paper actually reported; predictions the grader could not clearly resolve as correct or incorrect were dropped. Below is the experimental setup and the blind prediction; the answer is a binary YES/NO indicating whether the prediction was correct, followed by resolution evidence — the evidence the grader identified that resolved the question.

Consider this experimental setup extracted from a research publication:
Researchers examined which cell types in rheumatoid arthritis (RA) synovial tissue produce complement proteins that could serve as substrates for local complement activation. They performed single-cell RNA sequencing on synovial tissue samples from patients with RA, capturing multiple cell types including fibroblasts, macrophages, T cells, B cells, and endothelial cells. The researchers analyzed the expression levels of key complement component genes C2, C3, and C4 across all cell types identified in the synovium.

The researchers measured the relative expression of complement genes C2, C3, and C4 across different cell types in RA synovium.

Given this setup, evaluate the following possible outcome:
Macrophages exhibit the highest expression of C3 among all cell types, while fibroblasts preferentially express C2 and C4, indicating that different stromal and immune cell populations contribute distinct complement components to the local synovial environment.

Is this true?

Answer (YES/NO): NO